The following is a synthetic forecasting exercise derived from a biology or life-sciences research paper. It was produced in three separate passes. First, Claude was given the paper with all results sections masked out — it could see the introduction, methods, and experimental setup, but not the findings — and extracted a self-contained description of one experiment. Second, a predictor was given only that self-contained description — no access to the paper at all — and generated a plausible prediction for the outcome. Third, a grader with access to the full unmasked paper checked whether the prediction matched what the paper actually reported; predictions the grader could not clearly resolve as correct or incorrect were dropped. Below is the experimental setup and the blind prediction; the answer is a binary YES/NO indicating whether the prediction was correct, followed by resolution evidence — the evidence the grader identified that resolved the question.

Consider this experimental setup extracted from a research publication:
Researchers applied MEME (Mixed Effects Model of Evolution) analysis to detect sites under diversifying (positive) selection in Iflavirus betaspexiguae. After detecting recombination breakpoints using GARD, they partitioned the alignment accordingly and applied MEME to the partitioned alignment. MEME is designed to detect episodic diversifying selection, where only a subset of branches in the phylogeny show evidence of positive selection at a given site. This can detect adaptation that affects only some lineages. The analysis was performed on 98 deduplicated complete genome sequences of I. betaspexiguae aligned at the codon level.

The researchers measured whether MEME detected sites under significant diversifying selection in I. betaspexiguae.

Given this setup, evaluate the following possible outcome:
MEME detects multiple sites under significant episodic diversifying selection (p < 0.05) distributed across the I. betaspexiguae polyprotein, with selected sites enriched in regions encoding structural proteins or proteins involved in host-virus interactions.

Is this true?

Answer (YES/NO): NO